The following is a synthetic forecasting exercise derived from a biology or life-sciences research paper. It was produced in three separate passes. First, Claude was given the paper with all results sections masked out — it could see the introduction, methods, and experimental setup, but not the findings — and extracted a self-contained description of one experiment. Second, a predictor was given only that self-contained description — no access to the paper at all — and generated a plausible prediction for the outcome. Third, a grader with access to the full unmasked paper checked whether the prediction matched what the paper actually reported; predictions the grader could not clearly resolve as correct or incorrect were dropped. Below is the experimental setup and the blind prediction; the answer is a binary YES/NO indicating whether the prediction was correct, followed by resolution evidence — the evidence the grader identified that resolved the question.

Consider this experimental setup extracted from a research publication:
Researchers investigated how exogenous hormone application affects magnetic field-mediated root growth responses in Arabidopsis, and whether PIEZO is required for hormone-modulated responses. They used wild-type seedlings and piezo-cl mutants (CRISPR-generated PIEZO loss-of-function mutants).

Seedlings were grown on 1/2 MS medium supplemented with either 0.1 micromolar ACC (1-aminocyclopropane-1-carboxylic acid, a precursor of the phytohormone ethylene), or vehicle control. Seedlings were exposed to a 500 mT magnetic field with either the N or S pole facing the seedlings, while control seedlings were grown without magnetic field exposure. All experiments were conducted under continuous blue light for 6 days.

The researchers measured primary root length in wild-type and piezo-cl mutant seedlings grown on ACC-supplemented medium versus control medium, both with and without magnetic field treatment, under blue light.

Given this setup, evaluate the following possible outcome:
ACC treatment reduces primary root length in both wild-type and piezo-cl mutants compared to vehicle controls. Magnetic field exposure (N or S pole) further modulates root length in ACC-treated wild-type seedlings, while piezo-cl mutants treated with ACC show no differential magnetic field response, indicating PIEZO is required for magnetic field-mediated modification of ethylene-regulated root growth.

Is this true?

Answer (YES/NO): NO